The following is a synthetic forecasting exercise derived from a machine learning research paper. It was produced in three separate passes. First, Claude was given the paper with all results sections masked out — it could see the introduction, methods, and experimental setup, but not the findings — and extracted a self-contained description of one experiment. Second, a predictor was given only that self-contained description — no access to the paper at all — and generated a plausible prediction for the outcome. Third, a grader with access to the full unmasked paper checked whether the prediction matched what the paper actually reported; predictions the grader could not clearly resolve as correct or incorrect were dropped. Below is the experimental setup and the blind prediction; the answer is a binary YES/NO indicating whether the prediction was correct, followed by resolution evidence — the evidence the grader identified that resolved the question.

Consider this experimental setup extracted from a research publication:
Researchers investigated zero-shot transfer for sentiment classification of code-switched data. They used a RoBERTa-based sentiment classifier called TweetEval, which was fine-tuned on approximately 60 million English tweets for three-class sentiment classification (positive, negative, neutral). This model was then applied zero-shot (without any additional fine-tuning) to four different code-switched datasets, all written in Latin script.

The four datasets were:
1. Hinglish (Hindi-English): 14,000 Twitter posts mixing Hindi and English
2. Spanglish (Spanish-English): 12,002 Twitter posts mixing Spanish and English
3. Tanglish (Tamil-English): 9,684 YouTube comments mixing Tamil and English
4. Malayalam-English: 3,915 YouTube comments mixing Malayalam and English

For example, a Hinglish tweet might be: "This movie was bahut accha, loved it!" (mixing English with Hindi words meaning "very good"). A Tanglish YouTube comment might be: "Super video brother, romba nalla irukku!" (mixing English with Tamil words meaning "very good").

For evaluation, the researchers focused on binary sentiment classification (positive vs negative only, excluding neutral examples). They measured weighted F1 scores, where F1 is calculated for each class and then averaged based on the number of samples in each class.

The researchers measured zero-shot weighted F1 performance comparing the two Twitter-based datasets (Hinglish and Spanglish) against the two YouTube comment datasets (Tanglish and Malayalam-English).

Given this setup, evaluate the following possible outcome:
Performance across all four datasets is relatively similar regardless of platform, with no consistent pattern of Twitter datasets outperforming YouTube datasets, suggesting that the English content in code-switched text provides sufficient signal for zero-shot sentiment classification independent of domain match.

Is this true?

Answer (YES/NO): NO